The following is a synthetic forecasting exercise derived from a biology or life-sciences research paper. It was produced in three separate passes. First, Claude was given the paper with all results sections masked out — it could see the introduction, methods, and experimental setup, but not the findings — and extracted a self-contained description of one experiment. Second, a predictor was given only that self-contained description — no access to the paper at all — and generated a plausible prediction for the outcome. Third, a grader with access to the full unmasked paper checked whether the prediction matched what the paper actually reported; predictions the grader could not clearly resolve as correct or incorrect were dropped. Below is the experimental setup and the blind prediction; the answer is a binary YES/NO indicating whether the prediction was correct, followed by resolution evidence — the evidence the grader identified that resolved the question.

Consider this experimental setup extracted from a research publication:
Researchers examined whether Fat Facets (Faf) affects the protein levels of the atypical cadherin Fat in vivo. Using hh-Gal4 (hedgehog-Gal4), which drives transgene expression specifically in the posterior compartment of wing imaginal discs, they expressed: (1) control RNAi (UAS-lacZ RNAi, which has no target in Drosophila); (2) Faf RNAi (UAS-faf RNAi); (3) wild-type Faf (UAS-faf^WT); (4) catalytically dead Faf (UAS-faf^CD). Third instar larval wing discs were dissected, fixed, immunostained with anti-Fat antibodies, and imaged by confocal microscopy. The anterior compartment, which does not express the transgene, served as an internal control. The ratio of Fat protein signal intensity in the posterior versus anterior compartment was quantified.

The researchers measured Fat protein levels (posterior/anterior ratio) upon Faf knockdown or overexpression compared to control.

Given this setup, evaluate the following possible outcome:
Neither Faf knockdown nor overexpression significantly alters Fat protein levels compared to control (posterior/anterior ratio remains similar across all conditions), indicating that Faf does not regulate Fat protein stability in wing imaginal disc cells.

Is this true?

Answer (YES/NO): NO